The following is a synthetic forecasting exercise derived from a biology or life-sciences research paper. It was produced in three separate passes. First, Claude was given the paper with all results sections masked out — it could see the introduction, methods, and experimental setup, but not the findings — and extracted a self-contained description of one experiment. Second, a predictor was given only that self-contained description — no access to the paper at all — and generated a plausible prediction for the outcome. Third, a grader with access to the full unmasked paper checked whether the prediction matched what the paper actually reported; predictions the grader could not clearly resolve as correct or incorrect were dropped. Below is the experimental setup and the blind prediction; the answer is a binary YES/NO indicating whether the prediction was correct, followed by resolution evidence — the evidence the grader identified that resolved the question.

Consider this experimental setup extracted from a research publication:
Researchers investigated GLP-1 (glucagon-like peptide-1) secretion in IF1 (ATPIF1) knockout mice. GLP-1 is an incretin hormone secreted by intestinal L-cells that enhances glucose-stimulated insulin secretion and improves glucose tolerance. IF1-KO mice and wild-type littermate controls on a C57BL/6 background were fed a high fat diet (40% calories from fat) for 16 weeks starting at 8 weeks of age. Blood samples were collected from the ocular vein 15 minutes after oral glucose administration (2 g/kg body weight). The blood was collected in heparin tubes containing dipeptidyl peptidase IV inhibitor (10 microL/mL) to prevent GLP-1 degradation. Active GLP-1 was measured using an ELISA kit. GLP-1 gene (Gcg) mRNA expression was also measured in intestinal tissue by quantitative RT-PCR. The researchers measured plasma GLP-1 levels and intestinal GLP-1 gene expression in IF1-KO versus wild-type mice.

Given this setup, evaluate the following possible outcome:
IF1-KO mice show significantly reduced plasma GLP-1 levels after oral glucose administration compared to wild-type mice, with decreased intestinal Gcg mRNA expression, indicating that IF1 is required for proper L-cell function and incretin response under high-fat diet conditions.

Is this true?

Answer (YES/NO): NO